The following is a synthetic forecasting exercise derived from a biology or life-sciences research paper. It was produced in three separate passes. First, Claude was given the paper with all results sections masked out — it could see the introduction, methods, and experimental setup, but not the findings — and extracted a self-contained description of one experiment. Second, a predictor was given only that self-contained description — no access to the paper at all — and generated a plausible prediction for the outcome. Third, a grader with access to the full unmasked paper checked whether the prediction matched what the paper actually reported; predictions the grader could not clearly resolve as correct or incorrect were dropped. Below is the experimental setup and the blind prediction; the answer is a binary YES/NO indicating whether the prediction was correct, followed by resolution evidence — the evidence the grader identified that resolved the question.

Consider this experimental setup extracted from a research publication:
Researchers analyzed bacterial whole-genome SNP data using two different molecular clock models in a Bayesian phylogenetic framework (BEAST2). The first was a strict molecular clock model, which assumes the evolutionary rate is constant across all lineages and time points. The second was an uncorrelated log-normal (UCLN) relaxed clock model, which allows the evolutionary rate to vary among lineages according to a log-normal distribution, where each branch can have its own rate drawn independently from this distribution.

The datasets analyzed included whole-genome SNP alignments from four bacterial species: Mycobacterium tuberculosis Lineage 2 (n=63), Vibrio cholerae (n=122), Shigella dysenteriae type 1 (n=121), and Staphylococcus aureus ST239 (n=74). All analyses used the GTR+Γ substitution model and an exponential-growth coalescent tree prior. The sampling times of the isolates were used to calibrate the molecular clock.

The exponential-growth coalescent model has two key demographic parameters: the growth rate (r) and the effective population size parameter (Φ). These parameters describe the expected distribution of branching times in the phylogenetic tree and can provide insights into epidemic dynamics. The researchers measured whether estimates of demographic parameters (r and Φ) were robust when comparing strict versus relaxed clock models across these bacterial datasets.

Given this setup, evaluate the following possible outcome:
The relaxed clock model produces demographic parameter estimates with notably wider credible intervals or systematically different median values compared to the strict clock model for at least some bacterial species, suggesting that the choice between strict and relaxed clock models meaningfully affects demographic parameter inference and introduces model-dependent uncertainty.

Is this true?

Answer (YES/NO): NO